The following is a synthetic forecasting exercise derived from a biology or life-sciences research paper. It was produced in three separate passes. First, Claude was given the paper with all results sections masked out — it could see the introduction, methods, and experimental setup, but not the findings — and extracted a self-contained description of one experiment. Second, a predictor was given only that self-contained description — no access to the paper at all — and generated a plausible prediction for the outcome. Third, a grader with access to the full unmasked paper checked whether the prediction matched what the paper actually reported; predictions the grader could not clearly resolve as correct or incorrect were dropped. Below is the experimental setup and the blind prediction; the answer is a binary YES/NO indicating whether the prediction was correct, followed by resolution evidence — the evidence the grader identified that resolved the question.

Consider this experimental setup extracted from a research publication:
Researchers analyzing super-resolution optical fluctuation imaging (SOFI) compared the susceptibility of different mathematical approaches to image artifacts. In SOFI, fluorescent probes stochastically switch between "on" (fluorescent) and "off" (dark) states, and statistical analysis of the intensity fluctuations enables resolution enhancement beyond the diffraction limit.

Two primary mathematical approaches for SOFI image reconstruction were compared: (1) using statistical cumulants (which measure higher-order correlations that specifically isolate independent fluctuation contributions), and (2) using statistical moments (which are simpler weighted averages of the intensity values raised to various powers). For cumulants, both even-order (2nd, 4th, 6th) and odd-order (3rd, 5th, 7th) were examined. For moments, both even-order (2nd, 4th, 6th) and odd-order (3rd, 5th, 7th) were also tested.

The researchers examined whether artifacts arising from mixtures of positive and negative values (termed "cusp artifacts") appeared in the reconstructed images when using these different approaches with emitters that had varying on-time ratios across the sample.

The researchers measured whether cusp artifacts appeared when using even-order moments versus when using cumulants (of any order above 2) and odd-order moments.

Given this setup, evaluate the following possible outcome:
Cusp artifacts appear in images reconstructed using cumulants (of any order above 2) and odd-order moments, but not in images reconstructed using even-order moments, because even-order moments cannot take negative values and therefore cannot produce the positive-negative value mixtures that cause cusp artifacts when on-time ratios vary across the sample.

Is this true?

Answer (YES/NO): YES